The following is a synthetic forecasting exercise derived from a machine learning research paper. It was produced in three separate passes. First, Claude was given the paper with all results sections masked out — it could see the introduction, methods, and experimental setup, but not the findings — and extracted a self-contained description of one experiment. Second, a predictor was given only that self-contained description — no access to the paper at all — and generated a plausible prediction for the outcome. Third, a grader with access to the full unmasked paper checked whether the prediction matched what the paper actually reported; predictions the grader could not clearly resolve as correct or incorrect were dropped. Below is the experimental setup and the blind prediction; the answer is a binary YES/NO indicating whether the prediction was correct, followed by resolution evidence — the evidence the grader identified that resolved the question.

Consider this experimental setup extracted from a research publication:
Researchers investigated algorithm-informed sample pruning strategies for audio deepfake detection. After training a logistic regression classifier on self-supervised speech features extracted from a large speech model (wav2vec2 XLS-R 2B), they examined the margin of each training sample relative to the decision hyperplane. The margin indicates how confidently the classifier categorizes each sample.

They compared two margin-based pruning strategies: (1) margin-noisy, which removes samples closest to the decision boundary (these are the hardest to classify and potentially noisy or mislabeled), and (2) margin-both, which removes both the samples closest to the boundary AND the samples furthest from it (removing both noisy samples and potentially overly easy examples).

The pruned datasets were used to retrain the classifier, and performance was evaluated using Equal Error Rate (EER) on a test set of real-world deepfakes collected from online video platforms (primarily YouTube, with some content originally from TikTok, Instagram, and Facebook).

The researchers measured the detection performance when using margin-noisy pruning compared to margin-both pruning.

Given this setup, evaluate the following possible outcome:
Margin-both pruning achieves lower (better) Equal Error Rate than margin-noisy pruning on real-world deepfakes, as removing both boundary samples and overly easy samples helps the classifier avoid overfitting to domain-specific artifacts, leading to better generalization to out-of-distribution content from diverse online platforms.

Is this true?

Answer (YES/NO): YES